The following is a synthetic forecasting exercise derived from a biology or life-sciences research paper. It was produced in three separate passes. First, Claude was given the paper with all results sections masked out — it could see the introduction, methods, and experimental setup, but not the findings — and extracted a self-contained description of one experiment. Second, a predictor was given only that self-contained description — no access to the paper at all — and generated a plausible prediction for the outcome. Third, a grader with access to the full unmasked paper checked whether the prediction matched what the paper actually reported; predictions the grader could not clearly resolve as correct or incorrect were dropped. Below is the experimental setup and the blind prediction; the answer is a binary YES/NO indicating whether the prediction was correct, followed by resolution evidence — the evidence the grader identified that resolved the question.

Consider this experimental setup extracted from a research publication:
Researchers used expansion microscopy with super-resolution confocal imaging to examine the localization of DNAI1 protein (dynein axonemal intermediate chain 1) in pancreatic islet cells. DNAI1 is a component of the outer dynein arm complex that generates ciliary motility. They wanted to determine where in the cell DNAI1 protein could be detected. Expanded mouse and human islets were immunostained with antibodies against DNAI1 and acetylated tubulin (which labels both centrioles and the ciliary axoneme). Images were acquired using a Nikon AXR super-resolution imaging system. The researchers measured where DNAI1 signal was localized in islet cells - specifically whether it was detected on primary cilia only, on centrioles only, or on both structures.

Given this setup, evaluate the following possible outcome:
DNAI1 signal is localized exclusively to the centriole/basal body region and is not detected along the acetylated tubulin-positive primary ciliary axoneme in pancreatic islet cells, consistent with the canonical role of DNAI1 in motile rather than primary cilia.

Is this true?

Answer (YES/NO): NO